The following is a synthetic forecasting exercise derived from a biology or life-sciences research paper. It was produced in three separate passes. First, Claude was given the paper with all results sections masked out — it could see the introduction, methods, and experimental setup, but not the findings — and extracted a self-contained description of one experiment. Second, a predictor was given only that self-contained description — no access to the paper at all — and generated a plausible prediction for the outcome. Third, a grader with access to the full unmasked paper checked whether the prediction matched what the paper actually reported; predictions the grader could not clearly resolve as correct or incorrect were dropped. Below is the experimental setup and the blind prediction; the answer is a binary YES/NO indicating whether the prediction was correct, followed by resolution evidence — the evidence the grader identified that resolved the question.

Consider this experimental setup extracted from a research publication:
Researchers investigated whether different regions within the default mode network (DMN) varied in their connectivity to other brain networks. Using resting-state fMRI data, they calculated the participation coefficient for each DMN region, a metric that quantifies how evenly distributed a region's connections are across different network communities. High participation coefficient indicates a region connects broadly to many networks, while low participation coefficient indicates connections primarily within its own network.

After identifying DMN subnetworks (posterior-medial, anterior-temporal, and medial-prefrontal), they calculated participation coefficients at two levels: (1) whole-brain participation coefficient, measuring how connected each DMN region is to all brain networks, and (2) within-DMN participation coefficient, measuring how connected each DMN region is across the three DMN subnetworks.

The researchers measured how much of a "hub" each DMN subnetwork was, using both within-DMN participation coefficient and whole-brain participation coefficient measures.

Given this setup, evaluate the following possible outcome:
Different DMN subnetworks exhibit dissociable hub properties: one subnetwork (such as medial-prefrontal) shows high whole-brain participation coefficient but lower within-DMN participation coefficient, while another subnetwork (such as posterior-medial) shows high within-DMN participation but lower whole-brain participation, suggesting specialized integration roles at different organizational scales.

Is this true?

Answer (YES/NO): NO